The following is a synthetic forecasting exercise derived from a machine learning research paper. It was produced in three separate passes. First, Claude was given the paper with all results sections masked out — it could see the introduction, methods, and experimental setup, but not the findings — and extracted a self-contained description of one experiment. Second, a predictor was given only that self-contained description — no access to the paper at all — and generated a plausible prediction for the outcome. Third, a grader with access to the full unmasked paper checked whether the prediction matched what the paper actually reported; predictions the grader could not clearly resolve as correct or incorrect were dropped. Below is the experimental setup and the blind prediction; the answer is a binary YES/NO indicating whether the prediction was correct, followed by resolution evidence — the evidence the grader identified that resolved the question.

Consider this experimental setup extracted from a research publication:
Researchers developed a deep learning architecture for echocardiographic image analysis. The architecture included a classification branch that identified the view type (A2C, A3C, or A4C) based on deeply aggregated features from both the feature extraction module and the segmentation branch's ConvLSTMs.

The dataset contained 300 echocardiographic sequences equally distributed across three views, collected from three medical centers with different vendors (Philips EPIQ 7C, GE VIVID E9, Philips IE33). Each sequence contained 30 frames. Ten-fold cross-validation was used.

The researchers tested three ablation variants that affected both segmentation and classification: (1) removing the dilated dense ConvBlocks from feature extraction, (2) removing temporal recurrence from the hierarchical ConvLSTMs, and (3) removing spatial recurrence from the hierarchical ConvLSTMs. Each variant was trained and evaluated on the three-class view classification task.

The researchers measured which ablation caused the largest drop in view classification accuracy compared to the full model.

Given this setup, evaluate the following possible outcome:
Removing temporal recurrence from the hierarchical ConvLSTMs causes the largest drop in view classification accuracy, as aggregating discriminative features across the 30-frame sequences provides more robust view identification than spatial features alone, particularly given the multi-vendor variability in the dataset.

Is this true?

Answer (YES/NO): NO